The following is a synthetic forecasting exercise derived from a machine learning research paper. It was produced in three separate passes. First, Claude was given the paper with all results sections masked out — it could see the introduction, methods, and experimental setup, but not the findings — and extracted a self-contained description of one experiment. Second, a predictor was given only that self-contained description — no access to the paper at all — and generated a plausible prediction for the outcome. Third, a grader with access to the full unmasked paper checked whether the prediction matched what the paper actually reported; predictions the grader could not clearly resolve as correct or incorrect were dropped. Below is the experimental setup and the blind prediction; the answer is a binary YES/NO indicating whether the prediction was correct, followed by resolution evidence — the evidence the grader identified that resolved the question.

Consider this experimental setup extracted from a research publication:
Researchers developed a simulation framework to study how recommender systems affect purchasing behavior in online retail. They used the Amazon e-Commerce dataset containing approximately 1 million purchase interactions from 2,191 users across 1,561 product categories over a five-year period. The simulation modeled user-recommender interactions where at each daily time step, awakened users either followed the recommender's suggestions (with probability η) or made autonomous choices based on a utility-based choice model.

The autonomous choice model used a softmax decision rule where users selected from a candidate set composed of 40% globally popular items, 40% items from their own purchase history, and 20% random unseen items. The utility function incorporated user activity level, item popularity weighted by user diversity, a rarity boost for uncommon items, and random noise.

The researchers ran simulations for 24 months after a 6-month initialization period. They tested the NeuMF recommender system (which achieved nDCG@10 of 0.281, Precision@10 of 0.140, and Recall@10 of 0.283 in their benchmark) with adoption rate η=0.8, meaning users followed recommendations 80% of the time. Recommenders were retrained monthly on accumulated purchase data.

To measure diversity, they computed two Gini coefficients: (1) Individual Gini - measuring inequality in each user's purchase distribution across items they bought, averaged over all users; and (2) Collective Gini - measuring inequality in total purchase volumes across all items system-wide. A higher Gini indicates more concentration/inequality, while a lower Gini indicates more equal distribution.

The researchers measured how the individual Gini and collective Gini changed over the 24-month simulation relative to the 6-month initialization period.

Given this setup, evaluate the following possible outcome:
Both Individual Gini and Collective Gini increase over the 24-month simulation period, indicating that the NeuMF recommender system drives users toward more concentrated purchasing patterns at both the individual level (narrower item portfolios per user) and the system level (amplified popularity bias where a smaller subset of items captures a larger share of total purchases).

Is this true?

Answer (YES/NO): NO